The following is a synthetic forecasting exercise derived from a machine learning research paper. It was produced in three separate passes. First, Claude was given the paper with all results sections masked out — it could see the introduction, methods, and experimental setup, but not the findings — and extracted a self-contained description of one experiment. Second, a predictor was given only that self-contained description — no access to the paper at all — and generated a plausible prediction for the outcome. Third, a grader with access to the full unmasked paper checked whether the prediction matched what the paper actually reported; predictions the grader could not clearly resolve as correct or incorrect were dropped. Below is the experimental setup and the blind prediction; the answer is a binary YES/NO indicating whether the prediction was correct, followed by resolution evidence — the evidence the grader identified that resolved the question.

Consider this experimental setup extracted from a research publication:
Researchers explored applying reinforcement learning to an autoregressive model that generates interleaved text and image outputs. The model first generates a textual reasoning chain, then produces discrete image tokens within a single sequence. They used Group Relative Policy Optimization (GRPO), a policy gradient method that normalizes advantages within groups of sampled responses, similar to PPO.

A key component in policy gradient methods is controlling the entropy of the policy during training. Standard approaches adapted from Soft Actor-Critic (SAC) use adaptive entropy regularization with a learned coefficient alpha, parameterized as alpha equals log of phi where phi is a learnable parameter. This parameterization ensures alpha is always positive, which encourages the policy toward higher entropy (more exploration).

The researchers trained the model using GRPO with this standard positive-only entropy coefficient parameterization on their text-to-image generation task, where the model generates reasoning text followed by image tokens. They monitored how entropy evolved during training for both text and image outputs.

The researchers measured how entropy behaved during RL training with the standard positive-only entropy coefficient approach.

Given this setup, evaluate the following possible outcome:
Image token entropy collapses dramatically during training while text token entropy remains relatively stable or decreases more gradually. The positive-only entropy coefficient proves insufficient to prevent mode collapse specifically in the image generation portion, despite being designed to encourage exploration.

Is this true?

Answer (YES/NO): NO